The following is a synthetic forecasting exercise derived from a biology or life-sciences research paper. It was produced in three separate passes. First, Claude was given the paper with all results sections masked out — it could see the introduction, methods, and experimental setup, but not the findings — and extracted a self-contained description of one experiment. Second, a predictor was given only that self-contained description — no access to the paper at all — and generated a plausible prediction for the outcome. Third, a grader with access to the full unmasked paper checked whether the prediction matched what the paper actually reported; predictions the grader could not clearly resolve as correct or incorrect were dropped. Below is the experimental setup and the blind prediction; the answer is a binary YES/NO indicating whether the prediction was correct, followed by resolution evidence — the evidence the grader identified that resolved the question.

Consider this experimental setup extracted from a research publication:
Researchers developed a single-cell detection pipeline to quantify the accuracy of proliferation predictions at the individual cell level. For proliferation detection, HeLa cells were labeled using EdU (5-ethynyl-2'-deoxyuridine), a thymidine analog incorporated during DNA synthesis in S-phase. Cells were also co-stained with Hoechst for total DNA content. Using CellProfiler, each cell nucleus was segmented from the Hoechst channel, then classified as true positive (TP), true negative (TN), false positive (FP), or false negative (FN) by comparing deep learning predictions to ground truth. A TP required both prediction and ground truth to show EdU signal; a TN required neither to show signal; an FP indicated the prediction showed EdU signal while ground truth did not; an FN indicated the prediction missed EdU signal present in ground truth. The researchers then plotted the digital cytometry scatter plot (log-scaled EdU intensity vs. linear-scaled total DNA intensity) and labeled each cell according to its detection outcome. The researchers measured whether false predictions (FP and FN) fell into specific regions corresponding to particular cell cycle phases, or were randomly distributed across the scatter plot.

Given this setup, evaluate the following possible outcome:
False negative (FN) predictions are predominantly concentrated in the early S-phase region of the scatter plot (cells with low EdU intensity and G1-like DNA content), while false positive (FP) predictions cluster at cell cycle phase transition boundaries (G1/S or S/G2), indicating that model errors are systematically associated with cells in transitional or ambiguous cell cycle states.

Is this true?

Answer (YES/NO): NO